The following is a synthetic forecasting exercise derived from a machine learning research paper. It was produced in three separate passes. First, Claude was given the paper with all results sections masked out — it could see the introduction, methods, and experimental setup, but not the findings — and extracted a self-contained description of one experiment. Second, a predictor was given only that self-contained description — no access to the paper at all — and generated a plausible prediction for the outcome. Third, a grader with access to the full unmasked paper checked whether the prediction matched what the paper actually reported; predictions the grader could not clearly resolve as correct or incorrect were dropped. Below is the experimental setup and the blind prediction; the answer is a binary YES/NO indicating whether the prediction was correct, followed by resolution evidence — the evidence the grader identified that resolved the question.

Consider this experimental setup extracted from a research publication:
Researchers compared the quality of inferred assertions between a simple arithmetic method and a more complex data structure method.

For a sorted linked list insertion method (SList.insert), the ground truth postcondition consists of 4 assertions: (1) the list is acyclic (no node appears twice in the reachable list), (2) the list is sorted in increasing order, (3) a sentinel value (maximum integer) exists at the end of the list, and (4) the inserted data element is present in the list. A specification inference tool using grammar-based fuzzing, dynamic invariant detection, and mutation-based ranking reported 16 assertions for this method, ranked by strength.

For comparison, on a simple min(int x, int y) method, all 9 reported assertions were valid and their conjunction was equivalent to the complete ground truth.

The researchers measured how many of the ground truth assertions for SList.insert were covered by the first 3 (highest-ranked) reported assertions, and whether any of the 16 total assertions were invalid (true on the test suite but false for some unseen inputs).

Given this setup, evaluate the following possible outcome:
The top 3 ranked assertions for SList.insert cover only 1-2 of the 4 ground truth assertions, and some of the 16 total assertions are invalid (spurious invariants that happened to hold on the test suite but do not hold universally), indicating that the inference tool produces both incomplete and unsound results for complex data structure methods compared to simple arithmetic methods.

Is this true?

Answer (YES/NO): NO